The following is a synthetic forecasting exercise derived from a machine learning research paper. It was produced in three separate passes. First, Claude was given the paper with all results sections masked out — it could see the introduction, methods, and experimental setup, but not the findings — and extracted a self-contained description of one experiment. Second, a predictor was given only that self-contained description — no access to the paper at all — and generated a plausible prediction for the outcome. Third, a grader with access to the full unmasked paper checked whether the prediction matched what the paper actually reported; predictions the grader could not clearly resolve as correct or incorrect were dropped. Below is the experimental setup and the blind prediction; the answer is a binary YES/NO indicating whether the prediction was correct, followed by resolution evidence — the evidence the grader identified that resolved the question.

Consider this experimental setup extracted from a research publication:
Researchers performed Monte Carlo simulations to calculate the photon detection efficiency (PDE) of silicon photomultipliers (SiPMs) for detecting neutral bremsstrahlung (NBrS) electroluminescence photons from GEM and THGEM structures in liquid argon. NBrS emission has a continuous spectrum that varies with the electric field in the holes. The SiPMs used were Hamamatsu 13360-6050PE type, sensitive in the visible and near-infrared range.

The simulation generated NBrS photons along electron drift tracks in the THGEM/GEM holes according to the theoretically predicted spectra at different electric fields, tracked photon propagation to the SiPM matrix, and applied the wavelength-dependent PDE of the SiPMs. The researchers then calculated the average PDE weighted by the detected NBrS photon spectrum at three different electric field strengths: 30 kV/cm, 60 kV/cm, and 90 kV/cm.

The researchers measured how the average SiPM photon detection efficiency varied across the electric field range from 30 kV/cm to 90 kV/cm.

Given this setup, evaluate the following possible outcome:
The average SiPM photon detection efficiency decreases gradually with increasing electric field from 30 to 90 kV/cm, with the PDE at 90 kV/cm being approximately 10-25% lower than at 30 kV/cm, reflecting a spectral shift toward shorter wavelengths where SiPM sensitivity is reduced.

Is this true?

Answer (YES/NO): NO